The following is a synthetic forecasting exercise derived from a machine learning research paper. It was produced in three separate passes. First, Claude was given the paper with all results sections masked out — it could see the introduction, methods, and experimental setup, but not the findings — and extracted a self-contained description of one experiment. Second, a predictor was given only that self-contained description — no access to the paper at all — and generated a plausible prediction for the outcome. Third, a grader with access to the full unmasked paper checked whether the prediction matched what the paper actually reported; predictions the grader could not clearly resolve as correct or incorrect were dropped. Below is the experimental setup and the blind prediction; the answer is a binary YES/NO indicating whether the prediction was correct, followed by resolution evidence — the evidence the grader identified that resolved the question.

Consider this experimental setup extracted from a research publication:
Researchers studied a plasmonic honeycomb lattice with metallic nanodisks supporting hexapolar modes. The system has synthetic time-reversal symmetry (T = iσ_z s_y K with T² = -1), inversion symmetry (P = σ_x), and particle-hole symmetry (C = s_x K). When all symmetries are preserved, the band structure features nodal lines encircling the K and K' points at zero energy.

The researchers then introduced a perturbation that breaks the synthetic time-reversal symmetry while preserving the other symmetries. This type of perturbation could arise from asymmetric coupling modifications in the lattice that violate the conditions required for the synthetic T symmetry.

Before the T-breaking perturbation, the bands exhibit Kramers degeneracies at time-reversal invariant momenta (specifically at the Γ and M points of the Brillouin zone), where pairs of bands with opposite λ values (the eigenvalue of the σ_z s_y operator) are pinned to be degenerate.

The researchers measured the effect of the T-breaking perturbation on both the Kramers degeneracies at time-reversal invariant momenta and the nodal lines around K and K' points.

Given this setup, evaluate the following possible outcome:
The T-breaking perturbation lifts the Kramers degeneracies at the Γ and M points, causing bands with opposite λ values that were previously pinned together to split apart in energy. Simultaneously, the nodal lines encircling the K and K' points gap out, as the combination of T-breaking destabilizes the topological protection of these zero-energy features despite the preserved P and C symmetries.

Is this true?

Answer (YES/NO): NO